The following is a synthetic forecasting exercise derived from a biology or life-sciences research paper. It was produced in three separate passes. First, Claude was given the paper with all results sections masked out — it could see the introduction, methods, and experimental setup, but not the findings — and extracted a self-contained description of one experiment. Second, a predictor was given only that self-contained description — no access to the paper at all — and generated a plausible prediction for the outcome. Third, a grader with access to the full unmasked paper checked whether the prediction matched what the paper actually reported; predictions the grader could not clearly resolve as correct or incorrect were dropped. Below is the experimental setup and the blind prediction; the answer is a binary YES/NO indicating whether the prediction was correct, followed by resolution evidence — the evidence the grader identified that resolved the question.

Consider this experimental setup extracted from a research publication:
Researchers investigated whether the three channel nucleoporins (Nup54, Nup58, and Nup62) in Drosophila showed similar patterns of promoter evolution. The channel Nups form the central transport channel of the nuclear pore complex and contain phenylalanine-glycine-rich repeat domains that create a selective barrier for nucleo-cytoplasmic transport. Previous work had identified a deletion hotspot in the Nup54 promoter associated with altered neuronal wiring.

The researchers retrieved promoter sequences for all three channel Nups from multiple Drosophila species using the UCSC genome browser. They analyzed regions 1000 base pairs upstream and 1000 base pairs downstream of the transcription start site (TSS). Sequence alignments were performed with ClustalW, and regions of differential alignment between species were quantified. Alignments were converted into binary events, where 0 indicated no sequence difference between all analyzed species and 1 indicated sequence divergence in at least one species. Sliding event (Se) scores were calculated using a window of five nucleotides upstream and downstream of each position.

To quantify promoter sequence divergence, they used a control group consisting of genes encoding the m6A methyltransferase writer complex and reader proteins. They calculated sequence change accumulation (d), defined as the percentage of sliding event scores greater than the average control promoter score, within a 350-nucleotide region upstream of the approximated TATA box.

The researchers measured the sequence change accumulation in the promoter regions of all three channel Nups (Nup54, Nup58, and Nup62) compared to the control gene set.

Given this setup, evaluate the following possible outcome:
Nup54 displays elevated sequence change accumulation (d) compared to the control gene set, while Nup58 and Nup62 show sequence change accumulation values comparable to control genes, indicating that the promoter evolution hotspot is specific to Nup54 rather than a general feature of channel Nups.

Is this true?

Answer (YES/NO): NO